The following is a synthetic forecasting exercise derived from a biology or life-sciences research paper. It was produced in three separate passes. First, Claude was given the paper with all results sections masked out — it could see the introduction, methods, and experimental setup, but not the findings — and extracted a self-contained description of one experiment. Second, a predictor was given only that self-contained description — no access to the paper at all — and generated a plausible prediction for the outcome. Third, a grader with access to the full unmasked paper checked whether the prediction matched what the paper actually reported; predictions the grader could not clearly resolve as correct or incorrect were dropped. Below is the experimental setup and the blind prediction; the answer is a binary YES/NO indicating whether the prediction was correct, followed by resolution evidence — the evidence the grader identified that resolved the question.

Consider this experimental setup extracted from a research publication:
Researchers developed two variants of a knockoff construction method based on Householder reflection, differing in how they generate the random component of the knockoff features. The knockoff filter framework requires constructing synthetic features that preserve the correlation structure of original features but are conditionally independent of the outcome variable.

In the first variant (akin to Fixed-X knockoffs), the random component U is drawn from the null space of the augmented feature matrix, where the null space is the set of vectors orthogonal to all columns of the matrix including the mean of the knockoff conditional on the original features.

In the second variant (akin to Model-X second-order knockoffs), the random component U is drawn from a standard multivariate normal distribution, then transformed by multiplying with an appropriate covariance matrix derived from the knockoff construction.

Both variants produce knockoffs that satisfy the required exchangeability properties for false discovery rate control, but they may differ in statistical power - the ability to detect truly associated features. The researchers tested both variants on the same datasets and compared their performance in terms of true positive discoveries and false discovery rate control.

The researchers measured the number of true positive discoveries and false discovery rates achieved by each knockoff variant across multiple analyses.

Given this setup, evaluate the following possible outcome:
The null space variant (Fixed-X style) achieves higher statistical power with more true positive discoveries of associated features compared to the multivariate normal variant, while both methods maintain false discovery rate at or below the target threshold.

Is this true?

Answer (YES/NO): NO